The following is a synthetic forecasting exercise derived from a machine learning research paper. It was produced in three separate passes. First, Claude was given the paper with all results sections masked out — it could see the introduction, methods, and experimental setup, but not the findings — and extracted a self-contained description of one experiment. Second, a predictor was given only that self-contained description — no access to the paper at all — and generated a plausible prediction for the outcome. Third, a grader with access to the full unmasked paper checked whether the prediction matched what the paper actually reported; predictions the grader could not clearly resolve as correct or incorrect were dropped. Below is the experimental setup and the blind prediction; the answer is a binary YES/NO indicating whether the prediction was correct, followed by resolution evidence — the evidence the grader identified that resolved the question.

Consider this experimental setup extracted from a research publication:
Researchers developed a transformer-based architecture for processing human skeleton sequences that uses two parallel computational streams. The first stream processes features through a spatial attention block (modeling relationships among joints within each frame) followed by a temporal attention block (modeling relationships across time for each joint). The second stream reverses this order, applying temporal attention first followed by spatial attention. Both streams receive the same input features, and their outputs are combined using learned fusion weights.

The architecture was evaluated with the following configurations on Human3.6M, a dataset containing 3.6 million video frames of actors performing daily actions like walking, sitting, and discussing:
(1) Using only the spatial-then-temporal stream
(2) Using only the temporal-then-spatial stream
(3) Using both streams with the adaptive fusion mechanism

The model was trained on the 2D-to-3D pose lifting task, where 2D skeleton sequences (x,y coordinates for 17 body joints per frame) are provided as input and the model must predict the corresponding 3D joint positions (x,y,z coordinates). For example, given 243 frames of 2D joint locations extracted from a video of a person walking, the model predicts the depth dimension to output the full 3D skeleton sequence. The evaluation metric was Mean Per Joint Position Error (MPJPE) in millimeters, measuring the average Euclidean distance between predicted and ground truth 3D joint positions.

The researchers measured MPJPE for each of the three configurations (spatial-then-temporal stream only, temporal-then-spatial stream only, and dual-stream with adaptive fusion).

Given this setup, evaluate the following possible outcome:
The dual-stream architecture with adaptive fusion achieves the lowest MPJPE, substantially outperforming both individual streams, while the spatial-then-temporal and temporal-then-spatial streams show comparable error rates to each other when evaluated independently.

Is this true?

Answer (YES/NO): YES